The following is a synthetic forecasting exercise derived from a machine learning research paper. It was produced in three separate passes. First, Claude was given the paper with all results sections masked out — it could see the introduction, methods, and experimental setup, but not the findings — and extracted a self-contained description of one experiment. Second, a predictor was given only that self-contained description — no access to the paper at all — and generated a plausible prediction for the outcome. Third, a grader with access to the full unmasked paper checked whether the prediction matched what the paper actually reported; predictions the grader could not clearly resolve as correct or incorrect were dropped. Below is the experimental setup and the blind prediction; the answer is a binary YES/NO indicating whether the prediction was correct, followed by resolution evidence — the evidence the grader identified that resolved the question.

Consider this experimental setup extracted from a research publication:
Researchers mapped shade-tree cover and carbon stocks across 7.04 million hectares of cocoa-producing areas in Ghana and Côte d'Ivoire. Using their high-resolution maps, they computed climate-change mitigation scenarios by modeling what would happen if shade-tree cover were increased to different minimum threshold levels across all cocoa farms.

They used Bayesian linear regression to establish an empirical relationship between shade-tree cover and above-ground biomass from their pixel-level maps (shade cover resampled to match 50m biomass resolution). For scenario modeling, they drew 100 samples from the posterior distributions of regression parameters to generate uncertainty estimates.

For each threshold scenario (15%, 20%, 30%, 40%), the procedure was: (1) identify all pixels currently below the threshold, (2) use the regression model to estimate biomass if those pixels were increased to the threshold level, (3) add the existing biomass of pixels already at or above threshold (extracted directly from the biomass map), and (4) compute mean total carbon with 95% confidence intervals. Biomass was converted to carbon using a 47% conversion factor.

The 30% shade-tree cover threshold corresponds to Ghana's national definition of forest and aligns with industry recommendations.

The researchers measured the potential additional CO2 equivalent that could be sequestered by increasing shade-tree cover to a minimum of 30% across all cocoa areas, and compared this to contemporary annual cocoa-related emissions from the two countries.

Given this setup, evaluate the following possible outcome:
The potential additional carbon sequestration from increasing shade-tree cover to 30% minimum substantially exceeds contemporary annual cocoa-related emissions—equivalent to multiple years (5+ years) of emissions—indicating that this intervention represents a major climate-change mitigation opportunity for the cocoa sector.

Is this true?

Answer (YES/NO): YES